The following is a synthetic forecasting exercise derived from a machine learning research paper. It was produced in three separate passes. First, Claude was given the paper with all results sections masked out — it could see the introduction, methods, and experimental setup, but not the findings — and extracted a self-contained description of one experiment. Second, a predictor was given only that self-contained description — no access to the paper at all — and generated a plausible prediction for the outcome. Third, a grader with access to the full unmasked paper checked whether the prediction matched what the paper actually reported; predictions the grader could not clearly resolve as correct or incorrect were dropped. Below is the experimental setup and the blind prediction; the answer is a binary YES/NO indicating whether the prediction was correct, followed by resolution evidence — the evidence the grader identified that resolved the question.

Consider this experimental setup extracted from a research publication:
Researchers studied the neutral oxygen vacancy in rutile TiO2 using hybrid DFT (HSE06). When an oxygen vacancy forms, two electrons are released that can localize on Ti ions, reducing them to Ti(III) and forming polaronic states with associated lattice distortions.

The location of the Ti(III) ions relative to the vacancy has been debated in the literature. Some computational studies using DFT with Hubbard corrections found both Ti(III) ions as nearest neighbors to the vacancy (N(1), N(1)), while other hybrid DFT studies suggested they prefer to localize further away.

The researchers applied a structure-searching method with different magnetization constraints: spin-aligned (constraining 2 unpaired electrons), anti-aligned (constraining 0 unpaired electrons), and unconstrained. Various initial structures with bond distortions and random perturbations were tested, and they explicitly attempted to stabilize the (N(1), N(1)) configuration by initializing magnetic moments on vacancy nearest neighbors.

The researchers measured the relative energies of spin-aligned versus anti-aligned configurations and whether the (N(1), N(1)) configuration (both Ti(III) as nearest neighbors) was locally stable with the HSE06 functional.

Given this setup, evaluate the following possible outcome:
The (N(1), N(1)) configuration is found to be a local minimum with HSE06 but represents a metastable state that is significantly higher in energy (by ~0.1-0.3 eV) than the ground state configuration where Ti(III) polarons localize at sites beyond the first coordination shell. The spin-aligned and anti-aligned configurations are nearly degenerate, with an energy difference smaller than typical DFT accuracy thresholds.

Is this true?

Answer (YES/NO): NO